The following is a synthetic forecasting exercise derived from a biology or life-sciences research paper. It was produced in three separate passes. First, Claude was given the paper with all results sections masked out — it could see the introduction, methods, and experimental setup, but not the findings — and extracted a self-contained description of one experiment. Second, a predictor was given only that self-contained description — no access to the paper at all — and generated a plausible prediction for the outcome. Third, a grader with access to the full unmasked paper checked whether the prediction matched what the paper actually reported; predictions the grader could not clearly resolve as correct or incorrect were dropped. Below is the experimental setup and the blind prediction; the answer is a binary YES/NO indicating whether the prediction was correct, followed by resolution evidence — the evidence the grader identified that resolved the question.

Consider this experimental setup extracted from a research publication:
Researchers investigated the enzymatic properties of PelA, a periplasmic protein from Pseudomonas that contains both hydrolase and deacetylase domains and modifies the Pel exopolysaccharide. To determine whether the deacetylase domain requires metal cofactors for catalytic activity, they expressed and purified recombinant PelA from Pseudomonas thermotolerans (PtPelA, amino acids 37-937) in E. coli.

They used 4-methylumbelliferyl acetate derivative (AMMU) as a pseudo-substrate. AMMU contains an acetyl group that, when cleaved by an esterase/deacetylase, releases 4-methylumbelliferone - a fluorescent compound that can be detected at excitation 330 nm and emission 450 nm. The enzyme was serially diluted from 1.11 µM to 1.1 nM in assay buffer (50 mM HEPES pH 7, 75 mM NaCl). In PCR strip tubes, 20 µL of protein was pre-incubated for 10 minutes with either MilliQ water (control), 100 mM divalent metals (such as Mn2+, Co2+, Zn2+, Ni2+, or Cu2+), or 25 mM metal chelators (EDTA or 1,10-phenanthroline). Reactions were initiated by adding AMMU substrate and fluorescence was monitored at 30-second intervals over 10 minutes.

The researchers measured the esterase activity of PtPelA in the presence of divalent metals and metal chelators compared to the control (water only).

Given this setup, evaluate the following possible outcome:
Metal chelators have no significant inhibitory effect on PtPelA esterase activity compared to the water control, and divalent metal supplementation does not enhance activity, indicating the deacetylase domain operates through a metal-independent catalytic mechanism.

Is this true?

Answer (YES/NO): NO